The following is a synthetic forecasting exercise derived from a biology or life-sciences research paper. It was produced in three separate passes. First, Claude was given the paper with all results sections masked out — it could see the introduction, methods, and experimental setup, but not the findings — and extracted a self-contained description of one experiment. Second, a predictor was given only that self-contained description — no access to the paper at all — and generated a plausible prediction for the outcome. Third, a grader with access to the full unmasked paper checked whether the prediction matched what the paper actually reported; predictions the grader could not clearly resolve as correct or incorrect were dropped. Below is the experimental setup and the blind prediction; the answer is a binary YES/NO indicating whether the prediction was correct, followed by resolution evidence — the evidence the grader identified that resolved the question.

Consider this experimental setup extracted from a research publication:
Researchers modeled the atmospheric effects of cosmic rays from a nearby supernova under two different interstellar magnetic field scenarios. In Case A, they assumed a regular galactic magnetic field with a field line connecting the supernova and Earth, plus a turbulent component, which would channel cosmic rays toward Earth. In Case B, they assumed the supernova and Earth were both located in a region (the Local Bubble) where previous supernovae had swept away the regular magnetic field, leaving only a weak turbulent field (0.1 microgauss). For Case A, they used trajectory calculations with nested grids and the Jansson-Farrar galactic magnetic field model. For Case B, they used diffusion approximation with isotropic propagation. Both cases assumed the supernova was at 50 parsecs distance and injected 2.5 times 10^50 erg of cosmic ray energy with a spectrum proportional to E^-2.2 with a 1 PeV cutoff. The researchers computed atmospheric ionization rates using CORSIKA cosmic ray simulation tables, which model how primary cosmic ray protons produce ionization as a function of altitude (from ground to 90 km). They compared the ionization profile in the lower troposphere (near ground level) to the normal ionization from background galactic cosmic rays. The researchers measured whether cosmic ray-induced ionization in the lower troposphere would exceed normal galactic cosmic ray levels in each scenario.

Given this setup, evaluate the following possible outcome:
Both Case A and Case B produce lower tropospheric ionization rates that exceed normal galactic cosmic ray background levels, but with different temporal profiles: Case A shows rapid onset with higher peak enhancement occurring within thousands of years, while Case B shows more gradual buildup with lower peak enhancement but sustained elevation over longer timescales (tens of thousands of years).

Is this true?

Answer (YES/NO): NO